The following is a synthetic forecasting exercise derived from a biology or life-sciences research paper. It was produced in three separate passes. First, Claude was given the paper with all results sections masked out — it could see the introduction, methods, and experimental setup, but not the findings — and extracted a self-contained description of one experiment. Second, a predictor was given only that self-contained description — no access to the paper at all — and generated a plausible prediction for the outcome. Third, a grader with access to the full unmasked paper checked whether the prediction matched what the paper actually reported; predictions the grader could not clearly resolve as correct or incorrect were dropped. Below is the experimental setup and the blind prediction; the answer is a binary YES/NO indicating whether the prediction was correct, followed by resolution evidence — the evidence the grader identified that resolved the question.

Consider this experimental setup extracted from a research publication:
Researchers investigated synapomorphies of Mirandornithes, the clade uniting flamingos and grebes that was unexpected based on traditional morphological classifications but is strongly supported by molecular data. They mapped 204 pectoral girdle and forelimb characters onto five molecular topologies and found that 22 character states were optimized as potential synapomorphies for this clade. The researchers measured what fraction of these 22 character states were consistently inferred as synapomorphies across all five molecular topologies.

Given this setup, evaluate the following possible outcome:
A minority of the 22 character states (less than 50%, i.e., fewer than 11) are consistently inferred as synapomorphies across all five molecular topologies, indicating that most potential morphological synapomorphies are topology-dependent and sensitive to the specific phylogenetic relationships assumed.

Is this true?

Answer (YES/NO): YES